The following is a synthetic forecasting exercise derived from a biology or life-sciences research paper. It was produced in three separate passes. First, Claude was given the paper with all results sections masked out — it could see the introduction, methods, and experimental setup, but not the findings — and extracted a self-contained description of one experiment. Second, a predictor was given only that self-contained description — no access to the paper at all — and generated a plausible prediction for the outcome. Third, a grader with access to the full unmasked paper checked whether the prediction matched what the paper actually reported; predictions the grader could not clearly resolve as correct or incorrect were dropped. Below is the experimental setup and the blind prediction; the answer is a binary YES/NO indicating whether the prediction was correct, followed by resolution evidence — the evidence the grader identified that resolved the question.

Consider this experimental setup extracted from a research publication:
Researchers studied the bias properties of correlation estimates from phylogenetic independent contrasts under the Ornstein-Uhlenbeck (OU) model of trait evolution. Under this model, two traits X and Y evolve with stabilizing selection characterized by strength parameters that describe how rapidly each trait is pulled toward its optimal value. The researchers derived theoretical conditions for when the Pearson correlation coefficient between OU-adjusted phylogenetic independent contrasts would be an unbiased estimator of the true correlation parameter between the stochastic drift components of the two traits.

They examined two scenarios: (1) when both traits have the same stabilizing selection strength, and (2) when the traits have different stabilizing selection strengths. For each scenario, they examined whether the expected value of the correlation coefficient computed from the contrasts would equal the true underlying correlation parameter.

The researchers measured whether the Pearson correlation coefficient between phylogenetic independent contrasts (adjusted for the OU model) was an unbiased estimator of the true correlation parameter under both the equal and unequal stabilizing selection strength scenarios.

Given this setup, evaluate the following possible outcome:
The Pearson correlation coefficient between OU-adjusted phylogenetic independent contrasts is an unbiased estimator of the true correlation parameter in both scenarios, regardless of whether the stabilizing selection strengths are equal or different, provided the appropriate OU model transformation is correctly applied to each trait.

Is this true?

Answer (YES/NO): NO